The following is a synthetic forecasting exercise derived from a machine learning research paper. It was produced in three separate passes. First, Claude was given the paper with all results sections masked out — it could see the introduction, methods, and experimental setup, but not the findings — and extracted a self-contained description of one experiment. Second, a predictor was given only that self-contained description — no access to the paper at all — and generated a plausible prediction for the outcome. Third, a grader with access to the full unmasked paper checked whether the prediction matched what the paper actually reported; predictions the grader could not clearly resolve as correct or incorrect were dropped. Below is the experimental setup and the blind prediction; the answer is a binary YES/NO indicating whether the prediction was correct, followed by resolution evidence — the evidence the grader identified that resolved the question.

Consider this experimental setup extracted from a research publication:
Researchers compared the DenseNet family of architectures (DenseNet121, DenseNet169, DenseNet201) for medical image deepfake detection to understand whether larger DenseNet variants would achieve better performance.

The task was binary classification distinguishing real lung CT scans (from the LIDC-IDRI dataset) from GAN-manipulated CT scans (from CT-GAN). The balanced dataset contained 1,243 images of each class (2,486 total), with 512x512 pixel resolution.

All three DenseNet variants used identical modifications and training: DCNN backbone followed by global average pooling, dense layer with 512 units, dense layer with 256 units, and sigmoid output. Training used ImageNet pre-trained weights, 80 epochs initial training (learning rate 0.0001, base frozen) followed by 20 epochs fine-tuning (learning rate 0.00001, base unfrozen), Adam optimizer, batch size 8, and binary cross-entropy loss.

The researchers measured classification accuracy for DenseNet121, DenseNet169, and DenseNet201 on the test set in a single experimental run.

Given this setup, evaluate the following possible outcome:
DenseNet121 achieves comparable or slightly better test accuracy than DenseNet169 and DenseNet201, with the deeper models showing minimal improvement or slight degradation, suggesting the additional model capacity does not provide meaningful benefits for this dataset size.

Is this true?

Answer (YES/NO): NO